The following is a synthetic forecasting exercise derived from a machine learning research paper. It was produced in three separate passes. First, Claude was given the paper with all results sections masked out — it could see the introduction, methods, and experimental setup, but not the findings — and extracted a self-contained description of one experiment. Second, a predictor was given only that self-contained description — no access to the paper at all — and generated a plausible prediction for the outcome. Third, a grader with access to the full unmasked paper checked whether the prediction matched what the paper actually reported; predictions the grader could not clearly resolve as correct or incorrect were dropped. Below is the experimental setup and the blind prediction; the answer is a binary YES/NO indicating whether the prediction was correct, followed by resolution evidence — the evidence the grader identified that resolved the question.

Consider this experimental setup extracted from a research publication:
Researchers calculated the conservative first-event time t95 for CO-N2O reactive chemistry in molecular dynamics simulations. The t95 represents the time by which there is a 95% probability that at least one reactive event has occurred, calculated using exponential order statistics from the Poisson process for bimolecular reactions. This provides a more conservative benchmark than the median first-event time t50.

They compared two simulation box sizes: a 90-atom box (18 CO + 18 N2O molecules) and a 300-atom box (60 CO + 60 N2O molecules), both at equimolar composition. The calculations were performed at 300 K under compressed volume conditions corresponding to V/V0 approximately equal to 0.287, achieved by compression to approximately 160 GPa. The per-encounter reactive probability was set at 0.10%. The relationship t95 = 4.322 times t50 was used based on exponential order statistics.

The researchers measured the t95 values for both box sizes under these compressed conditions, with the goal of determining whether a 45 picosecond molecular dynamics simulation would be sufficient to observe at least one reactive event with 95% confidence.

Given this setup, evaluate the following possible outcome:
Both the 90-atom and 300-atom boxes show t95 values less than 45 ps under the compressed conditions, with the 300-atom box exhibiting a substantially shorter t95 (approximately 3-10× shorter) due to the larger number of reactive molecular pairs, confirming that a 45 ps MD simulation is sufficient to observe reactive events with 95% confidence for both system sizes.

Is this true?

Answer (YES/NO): YES